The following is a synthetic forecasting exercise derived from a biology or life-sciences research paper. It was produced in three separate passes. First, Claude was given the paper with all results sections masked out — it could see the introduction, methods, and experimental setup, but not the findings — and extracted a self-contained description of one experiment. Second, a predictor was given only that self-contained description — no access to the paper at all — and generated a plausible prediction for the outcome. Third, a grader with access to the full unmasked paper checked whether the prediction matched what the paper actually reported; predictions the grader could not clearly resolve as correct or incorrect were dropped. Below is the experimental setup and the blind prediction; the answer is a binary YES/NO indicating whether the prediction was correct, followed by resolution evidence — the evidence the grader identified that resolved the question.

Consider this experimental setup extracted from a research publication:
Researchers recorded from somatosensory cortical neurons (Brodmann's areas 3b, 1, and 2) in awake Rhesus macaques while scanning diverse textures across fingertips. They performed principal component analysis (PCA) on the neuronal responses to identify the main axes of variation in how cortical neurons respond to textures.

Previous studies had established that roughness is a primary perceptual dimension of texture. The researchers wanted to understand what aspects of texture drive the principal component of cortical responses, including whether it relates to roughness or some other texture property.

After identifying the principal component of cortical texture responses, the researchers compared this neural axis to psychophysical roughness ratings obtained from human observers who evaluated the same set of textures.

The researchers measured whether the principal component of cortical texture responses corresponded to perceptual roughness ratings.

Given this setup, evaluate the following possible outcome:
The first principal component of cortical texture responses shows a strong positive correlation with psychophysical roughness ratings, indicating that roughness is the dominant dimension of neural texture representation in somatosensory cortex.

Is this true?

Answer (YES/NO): YES